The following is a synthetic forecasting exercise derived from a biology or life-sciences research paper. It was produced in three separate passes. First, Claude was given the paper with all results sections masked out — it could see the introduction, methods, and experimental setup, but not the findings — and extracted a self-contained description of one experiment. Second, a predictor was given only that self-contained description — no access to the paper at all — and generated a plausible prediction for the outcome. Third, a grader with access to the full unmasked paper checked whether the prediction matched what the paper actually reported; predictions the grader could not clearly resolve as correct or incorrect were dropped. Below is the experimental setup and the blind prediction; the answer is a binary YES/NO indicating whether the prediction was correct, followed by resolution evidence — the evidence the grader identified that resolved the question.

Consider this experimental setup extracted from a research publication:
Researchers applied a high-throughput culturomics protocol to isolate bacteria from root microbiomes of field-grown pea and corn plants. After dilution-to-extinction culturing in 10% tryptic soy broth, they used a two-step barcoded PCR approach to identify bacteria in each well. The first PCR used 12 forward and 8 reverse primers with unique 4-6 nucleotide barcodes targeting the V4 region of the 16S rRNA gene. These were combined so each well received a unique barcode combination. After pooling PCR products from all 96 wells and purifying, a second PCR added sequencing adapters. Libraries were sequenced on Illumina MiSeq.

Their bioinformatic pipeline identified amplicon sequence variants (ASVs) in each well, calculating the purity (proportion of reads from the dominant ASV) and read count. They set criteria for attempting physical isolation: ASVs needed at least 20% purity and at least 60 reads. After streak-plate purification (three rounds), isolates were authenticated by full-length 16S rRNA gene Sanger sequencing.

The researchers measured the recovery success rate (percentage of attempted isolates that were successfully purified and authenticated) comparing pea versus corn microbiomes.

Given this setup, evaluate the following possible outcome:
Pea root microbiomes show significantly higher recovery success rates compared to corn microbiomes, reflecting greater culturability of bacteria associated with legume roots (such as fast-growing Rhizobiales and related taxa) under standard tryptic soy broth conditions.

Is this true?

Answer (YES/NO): NO